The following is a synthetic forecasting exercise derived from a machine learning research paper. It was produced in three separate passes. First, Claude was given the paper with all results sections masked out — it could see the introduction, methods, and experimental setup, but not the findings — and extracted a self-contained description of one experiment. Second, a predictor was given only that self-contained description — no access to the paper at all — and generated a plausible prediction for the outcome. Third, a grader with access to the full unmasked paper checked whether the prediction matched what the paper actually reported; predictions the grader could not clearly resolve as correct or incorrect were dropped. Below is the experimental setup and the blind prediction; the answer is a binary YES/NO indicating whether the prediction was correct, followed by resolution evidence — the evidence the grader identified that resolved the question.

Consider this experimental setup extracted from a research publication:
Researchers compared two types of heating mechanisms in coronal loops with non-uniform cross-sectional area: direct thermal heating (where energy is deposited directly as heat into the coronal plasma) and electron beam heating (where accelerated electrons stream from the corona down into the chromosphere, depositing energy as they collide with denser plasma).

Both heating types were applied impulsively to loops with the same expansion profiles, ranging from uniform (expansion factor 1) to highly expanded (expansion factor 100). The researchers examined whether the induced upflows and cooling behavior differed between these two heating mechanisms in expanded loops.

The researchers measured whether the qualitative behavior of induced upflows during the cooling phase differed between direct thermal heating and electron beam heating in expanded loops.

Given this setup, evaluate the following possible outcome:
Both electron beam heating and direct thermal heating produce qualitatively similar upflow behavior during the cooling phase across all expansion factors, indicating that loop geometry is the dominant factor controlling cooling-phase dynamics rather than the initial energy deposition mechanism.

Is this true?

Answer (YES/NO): YES